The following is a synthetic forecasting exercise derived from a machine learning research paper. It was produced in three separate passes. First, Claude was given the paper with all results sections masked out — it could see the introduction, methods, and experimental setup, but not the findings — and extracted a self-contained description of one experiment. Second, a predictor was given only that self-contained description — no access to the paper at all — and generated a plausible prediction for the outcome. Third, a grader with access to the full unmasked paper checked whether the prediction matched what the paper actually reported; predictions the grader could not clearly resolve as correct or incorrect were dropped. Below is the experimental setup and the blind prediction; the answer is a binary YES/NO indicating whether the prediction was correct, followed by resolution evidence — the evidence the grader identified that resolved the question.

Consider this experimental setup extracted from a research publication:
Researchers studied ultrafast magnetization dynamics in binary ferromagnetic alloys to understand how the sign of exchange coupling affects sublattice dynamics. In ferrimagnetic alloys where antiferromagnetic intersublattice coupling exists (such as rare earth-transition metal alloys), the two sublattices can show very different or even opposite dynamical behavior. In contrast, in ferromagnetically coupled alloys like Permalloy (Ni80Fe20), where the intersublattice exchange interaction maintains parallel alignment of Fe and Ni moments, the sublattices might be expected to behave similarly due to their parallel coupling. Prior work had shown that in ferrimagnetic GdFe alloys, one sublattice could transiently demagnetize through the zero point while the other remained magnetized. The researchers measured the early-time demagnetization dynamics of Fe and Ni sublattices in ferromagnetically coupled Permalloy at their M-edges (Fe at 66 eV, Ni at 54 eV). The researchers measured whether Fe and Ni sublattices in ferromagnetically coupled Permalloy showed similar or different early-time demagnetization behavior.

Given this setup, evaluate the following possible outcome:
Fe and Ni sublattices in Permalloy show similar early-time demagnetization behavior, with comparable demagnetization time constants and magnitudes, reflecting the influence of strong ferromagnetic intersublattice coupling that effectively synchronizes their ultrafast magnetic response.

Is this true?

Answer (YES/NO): YES